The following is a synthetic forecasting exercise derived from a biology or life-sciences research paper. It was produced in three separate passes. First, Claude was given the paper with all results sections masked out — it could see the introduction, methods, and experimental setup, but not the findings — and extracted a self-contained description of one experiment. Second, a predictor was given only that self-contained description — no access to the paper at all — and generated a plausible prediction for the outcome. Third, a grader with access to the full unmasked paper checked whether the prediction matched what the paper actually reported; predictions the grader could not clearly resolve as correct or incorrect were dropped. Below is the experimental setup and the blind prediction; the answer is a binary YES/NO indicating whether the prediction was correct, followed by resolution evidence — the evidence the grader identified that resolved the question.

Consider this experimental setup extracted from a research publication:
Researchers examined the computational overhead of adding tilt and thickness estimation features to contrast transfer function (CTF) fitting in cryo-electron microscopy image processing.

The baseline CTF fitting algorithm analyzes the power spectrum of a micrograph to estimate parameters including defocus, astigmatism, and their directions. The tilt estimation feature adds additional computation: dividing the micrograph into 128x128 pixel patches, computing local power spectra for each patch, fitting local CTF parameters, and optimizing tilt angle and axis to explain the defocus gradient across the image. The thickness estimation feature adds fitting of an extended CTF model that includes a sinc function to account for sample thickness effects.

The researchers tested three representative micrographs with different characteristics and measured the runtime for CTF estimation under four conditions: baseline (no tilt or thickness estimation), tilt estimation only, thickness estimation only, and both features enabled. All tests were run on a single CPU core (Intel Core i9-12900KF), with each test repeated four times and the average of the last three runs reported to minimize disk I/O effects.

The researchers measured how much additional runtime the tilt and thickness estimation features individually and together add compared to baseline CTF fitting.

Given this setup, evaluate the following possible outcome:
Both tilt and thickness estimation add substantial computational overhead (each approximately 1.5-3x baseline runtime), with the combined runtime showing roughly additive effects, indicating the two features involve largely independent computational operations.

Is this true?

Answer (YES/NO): NO